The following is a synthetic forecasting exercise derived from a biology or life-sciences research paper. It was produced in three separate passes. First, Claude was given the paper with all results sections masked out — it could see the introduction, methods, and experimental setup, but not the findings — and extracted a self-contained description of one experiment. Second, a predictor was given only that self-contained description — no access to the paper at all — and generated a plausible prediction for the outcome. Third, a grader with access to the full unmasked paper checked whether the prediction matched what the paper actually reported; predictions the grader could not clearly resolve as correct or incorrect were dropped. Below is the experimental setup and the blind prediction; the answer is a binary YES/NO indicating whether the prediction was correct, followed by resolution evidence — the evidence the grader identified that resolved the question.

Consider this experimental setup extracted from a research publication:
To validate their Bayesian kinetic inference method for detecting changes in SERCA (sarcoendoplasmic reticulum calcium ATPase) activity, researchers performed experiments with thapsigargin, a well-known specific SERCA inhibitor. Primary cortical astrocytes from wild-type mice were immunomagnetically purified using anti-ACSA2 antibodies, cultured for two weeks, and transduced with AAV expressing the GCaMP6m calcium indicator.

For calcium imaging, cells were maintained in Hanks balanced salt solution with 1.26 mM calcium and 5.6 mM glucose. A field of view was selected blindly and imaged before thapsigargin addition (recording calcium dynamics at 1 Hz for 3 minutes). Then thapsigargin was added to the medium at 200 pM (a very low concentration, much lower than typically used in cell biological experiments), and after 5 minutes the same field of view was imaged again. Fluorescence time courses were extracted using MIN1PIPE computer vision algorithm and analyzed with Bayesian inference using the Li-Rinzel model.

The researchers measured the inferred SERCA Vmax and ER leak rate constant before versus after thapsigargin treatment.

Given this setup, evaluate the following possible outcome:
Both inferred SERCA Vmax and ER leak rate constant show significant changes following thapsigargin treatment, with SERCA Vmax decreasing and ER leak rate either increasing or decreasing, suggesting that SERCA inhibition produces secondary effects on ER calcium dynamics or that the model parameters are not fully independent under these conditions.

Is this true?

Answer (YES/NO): YES